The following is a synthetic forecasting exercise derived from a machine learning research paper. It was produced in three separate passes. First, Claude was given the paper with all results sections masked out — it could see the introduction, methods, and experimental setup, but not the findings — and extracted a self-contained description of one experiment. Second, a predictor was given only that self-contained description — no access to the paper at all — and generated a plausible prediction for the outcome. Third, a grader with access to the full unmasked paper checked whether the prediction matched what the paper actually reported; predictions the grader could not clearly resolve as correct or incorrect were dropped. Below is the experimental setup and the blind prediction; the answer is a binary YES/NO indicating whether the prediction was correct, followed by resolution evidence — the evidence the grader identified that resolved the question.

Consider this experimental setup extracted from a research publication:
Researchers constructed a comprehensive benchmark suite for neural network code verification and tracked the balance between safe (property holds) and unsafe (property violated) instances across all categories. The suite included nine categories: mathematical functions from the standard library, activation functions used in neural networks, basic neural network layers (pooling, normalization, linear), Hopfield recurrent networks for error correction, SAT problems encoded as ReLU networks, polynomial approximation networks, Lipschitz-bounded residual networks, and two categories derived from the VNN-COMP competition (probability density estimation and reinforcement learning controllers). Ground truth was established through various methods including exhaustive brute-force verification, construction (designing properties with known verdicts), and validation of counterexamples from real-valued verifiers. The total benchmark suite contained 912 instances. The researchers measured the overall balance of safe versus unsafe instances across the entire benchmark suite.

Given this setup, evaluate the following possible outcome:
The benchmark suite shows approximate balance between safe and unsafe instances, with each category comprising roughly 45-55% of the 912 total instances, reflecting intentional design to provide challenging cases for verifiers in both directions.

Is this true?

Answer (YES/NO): YES